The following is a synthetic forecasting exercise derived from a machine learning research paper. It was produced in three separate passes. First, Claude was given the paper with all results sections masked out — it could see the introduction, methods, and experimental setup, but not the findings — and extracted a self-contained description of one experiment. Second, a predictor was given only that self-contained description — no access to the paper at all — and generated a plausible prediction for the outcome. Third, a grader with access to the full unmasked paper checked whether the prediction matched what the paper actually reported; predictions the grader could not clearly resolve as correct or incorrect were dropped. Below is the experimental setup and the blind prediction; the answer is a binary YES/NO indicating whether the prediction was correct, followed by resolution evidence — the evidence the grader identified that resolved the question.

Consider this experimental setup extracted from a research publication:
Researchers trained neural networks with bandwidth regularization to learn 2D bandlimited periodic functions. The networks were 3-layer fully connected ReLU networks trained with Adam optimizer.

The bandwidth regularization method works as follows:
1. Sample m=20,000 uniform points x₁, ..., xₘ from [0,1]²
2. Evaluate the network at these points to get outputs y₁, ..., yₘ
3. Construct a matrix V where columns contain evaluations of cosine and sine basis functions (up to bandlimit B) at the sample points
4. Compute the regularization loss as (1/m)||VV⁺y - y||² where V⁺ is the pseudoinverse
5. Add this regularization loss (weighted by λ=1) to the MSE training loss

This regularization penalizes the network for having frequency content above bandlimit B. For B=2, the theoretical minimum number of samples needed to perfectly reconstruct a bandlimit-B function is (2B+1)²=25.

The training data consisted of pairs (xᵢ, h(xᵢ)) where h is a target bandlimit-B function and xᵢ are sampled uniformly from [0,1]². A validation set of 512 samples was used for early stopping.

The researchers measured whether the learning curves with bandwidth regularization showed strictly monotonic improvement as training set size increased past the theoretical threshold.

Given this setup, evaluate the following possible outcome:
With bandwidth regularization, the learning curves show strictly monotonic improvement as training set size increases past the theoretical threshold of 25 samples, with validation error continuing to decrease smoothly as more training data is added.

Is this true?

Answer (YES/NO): NO